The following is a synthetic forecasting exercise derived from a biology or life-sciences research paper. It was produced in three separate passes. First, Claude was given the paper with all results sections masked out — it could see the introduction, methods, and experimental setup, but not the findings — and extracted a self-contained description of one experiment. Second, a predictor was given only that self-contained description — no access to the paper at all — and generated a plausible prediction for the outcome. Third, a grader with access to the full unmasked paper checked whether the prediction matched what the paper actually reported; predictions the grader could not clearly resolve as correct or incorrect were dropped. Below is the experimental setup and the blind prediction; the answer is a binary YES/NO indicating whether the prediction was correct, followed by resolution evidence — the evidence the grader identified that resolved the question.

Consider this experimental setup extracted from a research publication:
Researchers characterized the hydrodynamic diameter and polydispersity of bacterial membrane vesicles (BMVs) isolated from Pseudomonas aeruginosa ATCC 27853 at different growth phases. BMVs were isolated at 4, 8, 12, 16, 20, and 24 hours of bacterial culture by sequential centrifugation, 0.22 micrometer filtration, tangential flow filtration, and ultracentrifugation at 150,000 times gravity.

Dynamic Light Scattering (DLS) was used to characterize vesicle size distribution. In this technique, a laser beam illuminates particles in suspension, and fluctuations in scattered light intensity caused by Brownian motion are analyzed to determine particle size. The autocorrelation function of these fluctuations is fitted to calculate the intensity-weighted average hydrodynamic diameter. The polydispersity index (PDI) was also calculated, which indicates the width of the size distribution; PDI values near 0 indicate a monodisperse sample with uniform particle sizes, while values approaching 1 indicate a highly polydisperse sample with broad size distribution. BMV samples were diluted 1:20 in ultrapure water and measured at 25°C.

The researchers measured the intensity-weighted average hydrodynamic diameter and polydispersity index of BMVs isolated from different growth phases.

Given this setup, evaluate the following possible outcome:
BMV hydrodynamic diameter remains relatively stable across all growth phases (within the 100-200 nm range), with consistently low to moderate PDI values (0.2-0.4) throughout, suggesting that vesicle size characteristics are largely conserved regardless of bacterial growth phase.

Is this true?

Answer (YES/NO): NO